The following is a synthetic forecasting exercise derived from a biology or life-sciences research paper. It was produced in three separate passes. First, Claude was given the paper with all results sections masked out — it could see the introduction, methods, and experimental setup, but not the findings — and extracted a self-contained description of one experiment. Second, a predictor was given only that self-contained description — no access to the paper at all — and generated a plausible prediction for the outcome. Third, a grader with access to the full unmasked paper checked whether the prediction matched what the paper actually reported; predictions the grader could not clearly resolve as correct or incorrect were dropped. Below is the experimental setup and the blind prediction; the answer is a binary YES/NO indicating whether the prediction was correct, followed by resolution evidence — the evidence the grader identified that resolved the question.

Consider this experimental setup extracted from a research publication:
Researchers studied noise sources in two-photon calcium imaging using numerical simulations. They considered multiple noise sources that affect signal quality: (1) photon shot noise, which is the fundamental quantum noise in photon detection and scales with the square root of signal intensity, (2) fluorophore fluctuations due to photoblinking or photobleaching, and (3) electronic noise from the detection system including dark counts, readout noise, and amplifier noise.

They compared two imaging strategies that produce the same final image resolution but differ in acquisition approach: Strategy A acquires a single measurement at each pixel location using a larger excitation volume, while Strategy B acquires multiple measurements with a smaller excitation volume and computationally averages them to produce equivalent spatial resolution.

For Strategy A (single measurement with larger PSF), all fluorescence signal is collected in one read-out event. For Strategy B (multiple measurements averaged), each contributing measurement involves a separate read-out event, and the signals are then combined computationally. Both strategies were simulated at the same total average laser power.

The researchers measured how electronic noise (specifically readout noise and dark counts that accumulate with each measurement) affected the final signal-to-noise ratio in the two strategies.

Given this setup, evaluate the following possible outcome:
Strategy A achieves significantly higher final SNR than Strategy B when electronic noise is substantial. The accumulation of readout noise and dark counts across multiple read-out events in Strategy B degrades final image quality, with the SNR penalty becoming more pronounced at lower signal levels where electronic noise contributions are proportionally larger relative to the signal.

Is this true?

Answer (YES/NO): YES